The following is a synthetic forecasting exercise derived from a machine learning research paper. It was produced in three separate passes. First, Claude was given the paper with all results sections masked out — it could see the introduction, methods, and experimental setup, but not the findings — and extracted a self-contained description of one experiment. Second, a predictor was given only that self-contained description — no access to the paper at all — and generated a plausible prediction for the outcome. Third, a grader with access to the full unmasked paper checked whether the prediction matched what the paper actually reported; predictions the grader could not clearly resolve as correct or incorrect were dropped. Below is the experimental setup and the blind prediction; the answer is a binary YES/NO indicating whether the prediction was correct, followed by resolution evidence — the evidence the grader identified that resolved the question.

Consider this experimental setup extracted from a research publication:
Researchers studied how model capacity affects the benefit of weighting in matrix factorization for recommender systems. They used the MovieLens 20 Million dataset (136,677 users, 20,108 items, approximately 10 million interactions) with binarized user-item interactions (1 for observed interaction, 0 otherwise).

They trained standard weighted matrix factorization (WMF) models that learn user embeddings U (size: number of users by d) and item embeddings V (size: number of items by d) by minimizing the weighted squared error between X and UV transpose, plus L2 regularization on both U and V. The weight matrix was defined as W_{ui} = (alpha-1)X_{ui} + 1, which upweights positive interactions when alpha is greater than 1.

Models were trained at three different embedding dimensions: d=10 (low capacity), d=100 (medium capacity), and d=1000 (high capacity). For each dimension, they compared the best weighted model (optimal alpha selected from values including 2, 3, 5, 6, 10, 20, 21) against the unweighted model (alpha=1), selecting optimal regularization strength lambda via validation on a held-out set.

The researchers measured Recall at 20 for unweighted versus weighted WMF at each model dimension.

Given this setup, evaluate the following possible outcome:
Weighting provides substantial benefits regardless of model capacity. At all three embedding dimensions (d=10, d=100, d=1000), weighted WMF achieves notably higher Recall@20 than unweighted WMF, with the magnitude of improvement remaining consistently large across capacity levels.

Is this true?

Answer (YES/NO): NO